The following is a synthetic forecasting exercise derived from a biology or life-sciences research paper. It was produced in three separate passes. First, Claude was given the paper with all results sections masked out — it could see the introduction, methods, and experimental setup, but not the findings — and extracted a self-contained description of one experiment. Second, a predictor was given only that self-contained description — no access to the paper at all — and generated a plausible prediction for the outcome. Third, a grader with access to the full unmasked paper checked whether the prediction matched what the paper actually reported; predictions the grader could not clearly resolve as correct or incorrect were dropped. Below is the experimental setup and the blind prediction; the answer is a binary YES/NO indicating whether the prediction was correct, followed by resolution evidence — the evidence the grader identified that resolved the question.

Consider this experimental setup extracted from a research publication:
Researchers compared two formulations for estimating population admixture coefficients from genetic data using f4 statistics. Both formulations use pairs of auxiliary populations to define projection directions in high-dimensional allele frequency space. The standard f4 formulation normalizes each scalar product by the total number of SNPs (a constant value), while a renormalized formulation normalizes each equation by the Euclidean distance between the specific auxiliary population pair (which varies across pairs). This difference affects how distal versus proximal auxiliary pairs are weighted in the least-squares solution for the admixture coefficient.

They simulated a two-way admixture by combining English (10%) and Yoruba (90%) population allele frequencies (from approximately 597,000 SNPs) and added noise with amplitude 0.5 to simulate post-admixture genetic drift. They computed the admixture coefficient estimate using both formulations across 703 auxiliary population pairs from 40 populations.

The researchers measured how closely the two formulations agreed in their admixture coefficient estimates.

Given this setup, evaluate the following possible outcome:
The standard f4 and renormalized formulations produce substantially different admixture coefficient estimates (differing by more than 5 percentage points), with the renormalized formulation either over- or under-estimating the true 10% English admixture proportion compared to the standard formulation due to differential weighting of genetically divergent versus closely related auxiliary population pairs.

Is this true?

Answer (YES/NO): NO